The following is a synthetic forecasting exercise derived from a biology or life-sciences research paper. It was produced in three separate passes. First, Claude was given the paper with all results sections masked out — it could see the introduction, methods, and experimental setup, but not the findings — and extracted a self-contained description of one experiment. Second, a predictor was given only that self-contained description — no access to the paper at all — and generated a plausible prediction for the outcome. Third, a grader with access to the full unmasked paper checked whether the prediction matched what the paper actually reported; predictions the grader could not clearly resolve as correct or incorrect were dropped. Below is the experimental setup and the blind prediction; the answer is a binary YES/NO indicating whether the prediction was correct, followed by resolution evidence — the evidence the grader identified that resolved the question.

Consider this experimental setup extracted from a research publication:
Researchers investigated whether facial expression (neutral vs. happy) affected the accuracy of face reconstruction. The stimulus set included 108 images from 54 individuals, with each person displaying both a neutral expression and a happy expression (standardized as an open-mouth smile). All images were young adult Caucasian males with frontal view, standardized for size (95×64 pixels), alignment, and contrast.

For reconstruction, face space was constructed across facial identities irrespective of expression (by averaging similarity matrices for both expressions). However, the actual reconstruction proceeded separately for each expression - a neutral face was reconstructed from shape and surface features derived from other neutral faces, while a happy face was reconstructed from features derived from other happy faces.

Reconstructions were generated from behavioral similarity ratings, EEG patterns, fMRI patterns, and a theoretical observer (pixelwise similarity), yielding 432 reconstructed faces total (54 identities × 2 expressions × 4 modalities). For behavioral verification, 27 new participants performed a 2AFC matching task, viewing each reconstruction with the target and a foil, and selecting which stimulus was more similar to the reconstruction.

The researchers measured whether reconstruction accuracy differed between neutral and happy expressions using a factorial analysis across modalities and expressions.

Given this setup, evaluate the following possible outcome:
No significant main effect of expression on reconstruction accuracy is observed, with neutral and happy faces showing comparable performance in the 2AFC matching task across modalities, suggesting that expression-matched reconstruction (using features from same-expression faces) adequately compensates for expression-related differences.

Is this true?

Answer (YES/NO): YES